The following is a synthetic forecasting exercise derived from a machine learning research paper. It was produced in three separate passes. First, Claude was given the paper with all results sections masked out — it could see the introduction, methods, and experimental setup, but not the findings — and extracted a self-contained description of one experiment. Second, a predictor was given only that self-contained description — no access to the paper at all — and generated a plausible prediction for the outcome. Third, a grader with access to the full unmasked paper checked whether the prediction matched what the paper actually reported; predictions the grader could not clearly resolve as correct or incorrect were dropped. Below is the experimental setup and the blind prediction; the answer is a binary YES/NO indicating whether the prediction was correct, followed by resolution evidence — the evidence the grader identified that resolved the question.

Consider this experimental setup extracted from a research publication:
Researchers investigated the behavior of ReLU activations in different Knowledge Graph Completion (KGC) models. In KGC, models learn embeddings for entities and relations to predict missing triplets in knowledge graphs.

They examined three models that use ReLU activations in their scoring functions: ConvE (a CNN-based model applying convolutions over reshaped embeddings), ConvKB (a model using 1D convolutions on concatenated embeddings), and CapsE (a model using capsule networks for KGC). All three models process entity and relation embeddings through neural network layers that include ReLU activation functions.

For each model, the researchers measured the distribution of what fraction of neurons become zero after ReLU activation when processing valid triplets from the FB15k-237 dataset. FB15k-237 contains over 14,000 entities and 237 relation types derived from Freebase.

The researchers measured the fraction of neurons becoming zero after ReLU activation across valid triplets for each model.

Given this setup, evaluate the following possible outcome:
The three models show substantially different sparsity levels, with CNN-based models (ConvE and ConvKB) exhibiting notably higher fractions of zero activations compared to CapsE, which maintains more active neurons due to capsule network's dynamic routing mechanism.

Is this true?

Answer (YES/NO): NO